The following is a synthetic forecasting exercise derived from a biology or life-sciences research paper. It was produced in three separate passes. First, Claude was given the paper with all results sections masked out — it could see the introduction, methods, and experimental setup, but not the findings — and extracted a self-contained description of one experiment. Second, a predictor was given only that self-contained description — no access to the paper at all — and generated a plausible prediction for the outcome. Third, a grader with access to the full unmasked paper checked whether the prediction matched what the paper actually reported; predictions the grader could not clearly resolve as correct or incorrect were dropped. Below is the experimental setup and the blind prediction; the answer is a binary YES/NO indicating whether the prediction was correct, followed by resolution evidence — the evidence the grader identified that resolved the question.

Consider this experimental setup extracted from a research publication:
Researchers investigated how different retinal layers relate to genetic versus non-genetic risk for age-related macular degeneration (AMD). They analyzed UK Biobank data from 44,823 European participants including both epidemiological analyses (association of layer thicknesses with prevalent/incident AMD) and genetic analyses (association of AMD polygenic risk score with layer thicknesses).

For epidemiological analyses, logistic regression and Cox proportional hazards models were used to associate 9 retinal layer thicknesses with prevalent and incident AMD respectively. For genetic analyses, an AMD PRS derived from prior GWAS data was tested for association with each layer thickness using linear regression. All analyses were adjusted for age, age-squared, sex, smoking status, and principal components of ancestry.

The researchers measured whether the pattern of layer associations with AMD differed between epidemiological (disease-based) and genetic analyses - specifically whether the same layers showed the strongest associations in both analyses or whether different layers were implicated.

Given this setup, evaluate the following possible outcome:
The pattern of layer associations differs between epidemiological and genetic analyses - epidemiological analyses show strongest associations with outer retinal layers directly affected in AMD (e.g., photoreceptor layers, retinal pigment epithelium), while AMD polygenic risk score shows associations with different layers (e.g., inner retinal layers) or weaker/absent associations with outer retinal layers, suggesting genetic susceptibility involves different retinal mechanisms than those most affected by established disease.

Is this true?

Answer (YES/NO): NO